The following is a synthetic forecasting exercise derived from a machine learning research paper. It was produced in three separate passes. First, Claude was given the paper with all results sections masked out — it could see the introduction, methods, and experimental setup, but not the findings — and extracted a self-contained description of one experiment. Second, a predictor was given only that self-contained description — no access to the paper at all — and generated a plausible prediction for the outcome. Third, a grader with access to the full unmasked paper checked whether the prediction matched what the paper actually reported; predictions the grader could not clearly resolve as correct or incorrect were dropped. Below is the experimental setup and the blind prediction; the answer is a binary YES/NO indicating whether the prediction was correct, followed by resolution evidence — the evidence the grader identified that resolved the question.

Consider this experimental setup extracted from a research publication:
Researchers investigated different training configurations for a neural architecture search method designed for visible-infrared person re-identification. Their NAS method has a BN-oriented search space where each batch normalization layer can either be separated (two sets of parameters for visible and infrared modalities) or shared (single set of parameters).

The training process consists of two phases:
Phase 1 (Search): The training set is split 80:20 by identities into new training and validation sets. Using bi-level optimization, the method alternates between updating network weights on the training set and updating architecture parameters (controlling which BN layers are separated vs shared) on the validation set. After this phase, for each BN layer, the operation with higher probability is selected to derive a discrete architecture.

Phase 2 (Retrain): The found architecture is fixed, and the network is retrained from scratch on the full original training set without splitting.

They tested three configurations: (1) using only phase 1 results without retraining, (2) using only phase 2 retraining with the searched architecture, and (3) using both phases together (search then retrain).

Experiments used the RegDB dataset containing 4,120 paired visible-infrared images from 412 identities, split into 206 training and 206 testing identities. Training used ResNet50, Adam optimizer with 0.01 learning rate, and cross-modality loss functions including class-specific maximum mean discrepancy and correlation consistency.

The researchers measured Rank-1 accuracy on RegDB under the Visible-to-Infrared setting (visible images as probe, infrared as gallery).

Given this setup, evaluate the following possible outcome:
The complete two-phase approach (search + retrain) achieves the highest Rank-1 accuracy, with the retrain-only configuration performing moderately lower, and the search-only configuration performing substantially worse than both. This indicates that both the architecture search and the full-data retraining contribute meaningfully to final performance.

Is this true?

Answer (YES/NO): YES